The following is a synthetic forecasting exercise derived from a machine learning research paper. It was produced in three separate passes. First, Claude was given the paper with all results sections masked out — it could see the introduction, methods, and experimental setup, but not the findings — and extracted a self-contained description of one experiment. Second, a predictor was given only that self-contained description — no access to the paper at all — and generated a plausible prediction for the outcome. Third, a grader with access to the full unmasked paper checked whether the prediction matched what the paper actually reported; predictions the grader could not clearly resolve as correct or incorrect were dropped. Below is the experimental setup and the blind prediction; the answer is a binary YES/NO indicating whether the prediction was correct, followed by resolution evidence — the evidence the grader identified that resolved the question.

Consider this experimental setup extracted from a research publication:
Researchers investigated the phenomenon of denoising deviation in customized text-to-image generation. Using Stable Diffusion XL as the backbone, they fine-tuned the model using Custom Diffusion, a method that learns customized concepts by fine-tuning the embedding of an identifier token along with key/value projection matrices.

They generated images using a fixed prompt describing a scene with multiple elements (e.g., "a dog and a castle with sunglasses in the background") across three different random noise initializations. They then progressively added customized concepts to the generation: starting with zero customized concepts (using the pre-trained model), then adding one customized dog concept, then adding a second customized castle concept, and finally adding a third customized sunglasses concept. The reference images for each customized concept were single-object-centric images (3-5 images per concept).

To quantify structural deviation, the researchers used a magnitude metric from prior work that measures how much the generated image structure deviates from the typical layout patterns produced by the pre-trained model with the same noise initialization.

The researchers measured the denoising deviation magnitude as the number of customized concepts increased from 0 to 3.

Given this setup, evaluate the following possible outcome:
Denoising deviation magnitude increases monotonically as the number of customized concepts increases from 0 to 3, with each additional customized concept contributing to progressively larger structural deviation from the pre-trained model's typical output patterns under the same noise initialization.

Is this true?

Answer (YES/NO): YES